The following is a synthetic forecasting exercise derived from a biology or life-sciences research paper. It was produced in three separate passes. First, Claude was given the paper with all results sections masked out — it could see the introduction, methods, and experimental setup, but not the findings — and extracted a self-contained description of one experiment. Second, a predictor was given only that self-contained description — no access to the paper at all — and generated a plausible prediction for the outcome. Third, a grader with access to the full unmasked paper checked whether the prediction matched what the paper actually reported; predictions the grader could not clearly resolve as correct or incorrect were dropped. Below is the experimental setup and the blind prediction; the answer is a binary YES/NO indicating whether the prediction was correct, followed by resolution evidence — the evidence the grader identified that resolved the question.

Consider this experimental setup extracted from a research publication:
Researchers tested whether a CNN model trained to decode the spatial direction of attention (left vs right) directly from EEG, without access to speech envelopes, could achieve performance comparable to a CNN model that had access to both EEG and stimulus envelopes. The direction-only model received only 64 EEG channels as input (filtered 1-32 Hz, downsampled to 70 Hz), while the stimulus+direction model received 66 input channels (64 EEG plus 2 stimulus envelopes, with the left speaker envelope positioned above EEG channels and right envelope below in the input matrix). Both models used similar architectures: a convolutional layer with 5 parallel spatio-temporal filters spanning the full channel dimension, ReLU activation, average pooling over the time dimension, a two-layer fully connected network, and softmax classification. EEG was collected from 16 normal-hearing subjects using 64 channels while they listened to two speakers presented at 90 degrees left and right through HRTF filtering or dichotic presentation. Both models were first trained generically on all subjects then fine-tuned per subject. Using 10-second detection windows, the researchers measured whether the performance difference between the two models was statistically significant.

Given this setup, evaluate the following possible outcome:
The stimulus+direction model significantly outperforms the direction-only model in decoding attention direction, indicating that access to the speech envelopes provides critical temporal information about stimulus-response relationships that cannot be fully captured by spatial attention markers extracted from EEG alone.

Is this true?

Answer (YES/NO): NO